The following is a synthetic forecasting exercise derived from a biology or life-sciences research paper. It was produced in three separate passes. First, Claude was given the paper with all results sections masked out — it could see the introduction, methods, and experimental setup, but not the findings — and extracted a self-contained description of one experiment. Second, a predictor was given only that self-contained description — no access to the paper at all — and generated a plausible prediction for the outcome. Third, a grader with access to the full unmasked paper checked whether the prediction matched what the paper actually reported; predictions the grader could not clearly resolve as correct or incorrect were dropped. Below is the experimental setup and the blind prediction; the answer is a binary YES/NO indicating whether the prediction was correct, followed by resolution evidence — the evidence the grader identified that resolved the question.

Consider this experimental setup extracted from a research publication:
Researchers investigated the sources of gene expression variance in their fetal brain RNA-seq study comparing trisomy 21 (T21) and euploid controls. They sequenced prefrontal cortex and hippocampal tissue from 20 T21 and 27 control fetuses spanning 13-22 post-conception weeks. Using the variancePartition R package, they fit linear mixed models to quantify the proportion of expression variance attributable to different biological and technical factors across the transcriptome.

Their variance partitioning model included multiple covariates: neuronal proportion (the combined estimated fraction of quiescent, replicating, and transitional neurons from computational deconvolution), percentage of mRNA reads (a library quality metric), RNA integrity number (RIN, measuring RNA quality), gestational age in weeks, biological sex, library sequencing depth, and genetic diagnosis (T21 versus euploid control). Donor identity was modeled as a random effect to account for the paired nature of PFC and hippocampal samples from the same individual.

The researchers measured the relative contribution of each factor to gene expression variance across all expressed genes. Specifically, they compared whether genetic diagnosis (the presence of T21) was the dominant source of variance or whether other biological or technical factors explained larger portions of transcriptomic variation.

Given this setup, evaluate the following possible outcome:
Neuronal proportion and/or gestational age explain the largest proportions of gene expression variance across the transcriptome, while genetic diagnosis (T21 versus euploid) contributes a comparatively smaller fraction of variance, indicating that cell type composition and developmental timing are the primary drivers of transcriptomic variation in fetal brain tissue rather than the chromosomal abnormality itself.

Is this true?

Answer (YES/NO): YES